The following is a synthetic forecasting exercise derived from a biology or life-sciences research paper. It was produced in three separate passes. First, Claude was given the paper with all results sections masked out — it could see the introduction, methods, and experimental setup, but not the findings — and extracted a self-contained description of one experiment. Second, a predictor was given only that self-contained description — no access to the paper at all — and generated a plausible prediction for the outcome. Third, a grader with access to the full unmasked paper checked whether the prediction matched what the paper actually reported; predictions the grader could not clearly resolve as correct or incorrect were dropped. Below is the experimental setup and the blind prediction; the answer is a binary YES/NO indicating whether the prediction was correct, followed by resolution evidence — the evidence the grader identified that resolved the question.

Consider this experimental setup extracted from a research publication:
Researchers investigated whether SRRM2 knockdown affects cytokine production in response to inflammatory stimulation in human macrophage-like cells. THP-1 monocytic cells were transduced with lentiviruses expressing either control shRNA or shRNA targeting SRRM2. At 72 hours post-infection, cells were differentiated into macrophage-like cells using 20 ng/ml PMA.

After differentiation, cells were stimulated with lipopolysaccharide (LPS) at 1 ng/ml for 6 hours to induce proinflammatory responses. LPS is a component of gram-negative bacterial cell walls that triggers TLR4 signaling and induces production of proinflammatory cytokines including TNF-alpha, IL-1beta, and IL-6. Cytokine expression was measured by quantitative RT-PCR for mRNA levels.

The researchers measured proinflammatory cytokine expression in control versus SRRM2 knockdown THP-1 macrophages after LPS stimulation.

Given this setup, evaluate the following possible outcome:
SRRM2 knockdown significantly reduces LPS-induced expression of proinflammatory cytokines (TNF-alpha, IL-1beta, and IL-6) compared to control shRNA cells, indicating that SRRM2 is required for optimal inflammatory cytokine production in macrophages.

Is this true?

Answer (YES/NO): NO